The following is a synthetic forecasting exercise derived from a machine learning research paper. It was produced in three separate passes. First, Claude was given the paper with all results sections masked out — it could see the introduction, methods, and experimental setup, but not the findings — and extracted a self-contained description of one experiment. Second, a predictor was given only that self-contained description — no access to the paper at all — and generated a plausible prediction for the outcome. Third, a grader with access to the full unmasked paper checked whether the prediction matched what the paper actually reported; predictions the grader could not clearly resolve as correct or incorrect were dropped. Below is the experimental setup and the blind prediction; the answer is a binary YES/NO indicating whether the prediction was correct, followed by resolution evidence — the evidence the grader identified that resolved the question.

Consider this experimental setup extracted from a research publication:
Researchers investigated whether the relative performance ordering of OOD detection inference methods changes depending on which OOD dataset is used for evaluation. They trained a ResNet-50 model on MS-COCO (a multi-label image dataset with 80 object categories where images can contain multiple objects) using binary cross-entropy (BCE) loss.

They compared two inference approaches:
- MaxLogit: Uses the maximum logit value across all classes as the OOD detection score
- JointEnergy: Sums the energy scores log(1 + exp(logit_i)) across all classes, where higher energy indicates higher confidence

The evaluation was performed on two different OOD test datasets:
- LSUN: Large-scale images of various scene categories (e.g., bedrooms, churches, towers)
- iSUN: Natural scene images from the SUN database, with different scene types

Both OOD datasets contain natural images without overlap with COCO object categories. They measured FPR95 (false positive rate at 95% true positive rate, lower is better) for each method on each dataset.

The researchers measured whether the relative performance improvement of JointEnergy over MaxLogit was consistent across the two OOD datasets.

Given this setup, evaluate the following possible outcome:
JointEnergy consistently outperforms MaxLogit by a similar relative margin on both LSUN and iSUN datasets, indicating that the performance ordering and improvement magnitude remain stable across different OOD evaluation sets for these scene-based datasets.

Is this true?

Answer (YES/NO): NO